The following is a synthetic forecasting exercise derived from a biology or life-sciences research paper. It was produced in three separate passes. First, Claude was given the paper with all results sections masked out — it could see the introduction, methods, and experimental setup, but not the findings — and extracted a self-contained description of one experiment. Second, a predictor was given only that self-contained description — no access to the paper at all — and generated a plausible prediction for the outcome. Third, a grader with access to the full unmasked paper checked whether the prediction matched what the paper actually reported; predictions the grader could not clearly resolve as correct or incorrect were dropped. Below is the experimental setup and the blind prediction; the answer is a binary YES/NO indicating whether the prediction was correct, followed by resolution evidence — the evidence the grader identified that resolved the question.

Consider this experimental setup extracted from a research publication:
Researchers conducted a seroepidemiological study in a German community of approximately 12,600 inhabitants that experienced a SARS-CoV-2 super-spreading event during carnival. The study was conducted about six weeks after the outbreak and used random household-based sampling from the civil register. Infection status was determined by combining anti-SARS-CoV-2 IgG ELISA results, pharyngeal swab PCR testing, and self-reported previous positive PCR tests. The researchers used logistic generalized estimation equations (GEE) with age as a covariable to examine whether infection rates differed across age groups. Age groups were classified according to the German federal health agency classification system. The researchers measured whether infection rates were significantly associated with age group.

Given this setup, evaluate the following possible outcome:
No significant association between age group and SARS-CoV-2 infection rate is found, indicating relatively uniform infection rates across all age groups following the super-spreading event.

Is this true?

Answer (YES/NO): YES